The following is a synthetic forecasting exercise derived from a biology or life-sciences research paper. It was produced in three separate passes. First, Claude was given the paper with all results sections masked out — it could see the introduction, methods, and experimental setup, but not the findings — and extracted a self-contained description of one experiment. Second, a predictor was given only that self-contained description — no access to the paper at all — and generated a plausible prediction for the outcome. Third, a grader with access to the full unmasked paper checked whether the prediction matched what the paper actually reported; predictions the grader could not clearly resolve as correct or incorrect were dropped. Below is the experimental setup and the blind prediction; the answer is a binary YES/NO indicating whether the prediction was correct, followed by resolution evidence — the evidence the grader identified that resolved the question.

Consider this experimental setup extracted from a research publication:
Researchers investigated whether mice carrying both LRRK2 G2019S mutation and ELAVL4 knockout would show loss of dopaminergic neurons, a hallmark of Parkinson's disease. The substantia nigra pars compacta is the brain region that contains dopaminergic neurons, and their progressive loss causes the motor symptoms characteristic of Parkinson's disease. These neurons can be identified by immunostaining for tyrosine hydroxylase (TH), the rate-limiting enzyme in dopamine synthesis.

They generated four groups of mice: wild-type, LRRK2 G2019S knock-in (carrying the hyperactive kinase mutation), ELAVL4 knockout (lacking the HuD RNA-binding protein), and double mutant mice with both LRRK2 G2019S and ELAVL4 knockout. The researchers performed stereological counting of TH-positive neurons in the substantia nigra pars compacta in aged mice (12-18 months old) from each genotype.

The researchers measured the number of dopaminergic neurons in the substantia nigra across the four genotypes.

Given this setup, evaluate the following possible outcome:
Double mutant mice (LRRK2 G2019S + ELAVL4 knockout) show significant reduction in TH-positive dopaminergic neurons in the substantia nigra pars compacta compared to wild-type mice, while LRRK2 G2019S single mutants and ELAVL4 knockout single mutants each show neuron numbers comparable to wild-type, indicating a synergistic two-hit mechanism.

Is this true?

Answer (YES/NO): YES